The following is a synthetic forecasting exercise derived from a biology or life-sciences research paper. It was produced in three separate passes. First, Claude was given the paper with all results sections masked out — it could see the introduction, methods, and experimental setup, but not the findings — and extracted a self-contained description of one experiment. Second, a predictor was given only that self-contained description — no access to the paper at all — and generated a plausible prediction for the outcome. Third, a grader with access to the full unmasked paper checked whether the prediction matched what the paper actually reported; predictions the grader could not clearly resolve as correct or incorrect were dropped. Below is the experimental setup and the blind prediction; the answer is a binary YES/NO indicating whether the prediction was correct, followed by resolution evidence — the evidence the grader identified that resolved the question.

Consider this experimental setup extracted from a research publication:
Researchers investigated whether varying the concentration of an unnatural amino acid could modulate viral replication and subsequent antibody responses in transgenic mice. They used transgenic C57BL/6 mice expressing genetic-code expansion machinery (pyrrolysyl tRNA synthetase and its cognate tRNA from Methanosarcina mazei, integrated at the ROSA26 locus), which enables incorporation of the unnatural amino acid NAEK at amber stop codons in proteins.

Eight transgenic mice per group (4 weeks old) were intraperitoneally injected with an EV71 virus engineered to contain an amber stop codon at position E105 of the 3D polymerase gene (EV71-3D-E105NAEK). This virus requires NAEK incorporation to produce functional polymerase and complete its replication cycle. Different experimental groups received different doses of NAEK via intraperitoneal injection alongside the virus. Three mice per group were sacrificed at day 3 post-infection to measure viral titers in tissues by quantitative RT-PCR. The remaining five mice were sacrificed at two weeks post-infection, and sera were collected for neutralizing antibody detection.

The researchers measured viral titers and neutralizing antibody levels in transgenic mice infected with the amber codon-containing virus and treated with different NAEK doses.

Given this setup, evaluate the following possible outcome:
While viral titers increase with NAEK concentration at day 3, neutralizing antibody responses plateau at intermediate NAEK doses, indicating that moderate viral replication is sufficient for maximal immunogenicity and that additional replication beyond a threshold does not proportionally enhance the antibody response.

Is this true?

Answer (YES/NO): NO